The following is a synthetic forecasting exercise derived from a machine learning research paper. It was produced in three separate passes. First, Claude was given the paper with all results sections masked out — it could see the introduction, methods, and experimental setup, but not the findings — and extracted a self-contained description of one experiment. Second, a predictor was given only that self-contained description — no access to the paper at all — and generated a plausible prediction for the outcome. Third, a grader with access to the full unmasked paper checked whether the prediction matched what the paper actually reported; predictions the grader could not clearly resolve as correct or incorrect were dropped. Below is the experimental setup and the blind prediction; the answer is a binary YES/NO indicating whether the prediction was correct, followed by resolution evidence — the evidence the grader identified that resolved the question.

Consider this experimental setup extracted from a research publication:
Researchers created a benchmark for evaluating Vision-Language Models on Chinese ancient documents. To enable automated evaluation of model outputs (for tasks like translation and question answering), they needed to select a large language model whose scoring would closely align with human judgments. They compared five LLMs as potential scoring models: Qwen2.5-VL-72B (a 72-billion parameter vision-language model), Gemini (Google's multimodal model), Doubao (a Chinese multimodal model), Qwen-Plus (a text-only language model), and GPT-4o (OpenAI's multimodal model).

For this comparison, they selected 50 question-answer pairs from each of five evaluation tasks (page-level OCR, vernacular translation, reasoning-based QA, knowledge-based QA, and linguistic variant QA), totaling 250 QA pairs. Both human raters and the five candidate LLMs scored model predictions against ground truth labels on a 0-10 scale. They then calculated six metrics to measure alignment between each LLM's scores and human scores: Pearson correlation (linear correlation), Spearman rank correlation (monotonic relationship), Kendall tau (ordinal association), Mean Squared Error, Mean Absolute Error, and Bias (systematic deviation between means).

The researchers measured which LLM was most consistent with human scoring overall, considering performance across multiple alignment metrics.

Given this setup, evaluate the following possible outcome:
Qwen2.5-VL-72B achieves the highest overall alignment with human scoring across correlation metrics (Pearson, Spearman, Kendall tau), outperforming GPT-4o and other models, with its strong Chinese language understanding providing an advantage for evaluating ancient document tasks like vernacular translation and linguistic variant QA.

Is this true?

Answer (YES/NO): NO